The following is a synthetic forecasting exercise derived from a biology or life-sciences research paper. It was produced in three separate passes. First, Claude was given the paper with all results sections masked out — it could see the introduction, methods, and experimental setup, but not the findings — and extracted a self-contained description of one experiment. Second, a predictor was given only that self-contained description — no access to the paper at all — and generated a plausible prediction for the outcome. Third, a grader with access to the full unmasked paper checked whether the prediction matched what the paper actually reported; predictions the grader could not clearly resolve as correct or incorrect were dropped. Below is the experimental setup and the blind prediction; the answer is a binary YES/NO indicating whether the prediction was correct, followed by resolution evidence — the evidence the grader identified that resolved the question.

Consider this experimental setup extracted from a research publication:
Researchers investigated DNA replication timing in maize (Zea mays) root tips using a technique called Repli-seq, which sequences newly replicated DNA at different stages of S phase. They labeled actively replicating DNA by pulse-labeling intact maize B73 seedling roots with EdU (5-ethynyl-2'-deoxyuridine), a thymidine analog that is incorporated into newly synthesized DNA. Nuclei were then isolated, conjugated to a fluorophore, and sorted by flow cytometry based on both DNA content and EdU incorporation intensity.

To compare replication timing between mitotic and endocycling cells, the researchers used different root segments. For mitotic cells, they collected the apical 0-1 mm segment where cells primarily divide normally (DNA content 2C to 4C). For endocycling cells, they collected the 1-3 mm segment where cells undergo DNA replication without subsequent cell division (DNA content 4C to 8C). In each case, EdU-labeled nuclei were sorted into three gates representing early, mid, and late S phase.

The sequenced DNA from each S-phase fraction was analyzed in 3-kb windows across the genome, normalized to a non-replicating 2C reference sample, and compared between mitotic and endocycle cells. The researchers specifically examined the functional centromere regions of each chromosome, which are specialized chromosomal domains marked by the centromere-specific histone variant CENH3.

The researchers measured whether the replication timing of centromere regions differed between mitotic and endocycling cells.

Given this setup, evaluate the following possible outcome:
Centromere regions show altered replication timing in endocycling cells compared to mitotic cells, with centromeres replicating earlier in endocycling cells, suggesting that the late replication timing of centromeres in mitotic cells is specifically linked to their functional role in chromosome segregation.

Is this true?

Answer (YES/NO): NO